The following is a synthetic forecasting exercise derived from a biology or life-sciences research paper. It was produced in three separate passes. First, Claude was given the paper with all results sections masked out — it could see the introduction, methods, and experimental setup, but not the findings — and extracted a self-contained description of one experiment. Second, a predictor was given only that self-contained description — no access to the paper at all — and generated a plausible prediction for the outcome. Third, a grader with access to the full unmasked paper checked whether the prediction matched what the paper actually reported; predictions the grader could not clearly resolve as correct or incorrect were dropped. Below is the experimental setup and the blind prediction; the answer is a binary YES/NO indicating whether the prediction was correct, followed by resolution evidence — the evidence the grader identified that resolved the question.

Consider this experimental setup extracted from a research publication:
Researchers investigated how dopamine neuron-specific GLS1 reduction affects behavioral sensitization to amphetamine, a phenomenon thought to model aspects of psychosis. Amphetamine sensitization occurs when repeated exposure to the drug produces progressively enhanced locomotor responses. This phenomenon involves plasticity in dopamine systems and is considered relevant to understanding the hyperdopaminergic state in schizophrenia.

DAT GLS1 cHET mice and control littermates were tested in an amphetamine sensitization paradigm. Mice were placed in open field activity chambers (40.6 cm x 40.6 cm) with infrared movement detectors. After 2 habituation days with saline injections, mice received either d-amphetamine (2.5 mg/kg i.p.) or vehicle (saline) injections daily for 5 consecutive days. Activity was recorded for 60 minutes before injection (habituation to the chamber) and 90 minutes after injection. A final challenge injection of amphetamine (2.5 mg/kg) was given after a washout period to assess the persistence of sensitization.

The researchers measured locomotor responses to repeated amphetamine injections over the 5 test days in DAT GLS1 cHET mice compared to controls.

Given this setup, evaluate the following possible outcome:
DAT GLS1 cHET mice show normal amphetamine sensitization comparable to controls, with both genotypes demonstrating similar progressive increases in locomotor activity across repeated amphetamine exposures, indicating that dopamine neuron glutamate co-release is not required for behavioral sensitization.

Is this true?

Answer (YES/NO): NO